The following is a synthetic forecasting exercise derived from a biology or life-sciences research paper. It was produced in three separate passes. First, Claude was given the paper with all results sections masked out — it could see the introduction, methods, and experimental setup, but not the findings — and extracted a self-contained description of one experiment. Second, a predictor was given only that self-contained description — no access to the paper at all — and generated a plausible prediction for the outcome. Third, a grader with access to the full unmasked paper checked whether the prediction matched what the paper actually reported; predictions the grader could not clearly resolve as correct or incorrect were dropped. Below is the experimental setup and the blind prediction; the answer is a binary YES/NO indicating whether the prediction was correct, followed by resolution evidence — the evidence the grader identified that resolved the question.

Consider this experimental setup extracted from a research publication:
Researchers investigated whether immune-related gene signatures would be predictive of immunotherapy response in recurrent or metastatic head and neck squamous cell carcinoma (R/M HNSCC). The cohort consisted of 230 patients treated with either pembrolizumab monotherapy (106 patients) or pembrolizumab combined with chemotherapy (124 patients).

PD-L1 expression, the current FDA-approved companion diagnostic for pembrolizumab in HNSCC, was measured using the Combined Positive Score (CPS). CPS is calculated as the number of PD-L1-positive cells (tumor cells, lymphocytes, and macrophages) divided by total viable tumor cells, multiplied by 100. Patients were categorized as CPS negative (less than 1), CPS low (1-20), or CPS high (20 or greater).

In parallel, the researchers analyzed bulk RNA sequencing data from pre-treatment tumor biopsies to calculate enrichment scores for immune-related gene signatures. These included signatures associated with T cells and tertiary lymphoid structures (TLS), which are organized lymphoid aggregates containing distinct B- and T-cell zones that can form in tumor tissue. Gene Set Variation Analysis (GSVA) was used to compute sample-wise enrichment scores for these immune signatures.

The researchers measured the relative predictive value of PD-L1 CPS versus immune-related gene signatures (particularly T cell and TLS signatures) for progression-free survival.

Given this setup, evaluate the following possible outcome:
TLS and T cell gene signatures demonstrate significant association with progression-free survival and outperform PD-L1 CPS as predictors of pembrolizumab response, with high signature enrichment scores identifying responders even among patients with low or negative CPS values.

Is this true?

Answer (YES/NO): NO